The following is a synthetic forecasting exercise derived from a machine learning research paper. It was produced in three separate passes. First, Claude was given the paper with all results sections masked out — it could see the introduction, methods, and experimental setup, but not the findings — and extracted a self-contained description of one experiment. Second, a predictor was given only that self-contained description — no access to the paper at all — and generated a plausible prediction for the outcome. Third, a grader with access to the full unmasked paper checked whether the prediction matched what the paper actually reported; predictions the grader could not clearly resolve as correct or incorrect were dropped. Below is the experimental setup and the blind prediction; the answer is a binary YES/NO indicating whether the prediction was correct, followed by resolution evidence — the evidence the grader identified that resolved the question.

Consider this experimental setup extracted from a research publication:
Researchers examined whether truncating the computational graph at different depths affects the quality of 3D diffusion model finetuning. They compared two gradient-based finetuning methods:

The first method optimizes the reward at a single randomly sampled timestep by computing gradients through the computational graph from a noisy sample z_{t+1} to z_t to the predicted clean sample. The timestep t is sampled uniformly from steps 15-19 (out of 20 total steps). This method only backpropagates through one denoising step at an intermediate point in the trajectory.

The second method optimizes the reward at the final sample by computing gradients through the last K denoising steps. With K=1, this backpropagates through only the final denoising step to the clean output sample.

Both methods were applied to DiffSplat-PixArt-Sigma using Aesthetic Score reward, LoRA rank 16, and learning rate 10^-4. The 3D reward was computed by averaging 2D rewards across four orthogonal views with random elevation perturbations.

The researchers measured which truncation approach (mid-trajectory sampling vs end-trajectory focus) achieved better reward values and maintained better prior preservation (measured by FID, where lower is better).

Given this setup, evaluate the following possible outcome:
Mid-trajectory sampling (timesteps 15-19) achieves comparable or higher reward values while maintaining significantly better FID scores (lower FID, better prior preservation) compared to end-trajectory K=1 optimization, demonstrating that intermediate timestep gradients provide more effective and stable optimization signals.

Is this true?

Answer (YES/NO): NO